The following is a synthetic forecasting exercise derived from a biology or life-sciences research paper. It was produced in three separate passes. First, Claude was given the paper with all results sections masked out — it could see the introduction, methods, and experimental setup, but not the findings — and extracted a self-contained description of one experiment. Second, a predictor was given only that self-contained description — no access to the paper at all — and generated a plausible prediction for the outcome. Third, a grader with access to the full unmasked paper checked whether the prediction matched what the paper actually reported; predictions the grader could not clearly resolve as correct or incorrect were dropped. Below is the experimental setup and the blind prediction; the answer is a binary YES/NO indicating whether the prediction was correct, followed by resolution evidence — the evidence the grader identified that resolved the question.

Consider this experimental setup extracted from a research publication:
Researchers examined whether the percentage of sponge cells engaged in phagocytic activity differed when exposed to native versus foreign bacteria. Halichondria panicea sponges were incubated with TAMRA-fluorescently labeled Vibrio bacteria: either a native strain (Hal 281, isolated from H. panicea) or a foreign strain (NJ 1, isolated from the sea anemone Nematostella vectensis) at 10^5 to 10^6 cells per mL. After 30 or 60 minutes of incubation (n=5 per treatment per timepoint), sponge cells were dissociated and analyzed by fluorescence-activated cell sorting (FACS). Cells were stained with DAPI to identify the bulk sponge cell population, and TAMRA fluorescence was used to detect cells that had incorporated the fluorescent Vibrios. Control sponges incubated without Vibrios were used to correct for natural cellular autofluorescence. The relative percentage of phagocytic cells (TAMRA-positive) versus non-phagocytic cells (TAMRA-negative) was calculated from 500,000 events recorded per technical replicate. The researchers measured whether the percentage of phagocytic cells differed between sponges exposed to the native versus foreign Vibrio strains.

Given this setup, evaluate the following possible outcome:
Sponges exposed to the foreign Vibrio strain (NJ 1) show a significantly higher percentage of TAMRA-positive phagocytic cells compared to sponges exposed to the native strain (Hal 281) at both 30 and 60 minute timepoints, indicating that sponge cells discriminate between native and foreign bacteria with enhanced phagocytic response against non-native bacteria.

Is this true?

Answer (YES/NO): NO